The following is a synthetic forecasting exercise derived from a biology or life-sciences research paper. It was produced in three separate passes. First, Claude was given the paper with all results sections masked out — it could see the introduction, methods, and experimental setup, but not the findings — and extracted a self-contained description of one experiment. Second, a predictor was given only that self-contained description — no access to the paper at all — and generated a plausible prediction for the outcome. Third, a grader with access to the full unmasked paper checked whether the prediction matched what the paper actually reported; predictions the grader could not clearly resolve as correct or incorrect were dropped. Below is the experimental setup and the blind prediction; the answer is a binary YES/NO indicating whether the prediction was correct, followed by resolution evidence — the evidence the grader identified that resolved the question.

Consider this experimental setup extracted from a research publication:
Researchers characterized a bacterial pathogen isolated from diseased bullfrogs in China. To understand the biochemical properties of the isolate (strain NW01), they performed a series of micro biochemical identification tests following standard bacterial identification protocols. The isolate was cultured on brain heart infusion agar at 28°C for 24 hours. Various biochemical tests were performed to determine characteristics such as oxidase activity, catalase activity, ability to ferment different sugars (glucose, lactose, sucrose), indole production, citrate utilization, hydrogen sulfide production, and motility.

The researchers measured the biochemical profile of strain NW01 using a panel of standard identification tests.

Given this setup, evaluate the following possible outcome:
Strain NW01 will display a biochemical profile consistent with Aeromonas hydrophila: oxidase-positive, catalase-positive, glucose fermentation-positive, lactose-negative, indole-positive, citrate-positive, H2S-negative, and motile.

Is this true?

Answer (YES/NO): NO